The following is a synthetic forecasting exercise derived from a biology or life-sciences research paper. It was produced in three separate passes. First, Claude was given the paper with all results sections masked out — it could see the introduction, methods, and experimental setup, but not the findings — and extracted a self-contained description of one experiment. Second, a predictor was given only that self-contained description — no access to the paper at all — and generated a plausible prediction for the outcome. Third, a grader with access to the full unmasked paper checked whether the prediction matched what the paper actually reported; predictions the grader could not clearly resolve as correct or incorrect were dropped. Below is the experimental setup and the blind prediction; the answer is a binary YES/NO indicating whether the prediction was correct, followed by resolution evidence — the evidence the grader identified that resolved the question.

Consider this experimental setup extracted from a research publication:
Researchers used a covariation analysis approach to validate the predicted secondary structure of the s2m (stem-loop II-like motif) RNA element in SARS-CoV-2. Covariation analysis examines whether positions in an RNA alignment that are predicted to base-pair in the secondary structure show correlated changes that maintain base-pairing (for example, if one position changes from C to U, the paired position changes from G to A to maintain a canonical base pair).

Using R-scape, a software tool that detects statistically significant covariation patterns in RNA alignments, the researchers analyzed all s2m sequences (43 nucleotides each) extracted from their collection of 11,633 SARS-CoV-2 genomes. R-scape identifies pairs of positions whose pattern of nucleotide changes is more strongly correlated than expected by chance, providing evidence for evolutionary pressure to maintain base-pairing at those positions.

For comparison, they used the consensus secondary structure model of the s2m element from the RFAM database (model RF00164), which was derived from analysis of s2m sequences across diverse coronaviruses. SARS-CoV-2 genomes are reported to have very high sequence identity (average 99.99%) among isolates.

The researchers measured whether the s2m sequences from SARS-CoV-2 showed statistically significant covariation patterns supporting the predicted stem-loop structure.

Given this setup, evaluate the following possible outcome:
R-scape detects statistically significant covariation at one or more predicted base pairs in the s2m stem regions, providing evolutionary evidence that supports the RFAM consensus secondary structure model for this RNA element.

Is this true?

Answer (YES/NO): NO